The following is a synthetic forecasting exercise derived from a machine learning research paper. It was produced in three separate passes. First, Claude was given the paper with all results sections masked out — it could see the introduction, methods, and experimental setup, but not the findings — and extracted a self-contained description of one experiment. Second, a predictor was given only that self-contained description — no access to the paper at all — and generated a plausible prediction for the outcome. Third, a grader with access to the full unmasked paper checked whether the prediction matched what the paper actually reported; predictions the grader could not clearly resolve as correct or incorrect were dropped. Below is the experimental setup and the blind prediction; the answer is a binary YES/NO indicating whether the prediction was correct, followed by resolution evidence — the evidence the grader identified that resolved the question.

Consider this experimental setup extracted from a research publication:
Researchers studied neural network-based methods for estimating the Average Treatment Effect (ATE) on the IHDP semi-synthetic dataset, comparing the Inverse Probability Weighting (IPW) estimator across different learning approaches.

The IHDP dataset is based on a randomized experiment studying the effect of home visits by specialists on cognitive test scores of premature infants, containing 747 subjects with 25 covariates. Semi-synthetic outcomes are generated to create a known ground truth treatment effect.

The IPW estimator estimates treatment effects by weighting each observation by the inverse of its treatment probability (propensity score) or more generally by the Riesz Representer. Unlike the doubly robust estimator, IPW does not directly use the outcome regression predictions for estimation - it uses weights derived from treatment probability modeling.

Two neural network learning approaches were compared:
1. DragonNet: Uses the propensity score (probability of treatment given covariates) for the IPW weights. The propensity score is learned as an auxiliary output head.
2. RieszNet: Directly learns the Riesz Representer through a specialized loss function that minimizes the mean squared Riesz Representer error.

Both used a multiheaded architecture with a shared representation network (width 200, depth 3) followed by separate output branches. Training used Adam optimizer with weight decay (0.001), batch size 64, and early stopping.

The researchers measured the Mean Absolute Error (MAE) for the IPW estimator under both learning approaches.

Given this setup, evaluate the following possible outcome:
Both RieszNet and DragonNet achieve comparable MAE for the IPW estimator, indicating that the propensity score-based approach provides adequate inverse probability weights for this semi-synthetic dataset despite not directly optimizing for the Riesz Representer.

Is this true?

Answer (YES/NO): NO